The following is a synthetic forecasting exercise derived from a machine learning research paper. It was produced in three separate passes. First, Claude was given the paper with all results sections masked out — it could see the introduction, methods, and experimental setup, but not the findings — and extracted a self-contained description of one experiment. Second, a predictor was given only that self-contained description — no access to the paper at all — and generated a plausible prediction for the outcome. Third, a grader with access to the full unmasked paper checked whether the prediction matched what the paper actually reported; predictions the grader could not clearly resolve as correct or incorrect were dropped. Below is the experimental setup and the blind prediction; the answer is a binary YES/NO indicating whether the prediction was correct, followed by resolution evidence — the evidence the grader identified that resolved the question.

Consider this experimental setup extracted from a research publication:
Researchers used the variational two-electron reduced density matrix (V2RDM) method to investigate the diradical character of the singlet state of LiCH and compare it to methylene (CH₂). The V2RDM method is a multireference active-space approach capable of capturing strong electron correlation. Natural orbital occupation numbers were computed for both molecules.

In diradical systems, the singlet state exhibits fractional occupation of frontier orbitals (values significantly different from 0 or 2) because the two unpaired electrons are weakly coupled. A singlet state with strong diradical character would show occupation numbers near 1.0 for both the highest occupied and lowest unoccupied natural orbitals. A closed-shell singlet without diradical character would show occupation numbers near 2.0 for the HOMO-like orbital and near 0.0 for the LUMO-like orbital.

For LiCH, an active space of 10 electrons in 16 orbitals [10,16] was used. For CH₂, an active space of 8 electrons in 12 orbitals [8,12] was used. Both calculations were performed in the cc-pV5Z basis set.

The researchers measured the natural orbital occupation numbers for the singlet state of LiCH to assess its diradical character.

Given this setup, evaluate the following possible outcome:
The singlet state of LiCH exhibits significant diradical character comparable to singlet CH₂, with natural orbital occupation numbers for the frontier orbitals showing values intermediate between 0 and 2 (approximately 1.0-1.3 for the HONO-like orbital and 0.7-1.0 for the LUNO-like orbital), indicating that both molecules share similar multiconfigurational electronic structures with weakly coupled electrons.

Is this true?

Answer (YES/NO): NO